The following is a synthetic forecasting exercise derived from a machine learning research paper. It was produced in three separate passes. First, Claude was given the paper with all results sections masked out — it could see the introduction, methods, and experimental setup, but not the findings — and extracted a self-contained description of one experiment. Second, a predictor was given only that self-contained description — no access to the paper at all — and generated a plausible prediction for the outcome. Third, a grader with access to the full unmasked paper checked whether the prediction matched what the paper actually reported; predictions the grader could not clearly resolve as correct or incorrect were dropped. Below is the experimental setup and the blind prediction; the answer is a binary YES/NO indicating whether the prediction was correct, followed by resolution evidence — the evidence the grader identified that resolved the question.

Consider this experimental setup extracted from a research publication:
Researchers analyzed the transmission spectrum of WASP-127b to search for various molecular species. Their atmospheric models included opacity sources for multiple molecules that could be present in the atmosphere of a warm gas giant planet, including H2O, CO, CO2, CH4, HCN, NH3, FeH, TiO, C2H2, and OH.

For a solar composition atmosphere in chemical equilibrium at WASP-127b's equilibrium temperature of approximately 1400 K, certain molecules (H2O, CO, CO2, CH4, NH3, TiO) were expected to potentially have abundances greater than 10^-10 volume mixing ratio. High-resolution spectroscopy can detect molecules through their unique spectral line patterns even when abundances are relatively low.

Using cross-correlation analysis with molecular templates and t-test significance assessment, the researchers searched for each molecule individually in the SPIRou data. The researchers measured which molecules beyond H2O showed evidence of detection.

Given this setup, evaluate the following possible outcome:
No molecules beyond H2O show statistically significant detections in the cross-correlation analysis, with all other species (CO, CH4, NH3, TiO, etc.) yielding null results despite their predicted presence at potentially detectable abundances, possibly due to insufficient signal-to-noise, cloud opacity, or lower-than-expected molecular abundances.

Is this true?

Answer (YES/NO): NO